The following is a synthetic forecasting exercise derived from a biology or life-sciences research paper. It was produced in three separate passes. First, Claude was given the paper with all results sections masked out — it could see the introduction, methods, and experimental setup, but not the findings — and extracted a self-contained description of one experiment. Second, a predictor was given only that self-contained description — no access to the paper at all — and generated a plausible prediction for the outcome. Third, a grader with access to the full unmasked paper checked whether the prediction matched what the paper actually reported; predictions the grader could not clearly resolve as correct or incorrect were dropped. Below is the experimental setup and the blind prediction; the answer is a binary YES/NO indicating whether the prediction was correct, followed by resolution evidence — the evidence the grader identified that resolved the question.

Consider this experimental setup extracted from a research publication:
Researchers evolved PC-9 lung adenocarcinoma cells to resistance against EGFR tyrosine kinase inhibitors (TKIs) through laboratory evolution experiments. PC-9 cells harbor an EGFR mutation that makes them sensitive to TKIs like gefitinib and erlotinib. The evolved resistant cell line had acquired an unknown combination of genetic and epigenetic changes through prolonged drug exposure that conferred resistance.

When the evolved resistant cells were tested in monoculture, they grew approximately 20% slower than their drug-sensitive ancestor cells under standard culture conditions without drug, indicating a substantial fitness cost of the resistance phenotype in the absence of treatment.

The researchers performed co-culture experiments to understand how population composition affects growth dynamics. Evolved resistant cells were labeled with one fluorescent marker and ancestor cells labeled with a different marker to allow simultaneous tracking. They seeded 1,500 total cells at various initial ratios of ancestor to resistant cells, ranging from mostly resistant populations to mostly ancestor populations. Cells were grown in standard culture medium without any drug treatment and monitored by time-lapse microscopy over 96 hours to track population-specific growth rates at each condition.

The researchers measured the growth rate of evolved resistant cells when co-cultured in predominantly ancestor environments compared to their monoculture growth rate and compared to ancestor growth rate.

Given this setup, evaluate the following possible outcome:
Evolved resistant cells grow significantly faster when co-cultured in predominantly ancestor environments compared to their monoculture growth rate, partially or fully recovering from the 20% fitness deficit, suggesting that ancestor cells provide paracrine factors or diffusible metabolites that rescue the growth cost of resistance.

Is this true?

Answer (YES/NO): YES